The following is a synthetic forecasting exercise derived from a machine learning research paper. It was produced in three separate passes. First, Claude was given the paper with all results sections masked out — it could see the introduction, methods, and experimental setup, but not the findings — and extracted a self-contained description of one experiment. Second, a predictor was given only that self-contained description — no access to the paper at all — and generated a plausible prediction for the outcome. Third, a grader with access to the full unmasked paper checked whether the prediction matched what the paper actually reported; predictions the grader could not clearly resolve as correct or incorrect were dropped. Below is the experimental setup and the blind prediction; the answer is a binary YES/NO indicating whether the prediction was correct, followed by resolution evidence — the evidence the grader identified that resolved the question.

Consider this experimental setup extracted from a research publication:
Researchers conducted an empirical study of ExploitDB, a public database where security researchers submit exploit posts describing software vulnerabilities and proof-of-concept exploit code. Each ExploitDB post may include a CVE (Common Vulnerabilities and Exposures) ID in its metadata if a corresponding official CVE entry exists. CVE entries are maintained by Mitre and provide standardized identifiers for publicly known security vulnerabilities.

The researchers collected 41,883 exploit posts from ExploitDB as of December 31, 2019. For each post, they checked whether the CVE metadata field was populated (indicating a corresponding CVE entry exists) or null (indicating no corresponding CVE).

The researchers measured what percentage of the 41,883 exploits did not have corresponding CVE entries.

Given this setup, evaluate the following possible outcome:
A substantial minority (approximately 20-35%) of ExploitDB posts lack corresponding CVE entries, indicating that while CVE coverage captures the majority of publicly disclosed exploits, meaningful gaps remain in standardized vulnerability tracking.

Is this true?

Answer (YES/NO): NO